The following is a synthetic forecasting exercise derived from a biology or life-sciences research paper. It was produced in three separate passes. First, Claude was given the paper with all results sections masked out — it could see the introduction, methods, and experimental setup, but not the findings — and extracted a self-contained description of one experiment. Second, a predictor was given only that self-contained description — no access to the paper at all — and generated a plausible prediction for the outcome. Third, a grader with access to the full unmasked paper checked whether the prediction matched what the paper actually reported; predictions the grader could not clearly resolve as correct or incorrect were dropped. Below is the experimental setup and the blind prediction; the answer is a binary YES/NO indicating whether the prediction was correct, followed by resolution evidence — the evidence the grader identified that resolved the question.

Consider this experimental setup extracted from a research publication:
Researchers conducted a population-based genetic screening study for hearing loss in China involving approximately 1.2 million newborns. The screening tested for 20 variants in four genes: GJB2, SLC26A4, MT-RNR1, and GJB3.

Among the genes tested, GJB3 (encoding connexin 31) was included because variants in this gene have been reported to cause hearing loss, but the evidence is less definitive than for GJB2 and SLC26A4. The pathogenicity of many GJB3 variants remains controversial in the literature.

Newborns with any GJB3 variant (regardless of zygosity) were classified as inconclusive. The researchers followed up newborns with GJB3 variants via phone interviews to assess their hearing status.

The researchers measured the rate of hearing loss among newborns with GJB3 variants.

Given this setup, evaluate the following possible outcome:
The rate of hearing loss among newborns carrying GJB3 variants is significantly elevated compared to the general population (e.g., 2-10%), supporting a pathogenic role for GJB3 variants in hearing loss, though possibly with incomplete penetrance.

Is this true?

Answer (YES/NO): NO